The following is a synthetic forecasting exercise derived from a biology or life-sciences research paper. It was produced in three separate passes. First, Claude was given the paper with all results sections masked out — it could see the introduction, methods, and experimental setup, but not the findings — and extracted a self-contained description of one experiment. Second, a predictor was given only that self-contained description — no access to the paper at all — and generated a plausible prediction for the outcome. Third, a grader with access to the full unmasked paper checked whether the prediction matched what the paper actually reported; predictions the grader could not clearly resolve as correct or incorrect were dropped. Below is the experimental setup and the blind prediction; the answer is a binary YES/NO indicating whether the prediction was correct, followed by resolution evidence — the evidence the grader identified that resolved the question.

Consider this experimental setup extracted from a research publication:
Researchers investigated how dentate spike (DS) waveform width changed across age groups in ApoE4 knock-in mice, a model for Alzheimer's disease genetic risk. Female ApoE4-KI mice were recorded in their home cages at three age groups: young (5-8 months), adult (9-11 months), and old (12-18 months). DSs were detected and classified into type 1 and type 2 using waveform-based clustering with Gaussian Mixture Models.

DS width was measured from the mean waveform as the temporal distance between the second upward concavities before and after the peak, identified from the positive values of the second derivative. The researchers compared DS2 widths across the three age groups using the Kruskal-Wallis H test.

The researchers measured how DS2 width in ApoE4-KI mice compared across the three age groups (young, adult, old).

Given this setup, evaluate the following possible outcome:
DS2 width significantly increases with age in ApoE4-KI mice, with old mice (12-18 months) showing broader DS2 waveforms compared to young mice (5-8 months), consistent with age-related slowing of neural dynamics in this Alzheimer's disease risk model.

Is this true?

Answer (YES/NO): NO